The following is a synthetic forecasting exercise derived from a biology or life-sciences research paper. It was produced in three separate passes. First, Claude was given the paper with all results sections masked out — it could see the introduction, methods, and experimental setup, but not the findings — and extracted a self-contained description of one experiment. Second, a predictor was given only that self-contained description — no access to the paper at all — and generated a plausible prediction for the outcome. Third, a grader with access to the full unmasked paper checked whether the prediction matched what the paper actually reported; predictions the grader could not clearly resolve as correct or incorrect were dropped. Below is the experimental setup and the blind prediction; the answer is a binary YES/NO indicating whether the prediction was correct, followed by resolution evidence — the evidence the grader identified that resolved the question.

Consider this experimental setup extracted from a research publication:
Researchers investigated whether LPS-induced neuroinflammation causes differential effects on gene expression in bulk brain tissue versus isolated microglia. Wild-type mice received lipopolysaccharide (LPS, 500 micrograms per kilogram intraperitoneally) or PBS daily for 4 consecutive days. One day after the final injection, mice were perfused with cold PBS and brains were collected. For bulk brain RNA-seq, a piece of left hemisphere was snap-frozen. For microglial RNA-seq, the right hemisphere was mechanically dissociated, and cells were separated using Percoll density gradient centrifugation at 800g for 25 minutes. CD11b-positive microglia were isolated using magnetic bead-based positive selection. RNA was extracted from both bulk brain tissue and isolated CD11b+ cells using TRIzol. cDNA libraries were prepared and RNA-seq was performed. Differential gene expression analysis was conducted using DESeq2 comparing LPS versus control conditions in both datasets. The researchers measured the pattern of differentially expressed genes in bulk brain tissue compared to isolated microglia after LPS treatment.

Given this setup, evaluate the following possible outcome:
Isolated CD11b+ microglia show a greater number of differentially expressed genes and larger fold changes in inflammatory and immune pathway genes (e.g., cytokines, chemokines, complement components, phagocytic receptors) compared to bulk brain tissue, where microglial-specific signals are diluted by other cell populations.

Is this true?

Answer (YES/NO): YES